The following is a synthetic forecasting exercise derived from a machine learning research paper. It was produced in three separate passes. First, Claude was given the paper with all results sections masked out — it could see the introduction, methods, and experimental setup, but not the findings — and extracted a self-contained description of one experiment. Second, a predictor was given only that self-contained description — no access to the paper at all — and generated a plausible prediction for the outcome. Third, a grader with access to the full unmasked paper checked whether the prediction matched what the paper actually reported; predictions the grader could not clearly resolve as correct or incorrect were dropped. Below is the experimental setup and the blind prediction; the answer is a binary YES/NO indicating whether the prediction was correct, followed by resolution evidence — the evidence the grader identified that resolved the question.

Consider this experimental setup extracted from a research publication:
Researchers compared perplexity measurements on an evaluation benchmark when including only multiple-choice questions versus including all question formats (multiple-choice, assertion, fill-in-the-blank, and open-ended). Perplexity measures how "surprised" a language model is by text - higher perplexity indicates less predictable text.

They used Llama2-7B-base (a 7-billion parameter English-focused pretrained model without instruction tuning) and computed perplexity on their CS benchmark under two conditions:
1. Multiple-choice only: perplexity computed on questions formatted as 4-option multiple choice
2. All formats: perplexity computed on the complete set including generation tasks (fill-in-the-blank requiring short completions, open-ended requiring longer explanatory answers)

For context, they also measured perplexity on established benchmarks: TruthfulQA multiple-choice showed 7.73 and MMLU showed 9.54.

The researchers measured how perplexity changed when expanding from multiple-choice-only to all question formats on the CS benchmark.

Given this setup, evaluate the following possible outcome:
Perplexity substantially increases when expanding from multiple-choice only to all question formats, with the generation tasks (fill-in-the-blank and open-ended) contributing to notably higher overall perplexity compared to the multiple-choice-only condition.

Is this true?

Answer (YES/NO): NO